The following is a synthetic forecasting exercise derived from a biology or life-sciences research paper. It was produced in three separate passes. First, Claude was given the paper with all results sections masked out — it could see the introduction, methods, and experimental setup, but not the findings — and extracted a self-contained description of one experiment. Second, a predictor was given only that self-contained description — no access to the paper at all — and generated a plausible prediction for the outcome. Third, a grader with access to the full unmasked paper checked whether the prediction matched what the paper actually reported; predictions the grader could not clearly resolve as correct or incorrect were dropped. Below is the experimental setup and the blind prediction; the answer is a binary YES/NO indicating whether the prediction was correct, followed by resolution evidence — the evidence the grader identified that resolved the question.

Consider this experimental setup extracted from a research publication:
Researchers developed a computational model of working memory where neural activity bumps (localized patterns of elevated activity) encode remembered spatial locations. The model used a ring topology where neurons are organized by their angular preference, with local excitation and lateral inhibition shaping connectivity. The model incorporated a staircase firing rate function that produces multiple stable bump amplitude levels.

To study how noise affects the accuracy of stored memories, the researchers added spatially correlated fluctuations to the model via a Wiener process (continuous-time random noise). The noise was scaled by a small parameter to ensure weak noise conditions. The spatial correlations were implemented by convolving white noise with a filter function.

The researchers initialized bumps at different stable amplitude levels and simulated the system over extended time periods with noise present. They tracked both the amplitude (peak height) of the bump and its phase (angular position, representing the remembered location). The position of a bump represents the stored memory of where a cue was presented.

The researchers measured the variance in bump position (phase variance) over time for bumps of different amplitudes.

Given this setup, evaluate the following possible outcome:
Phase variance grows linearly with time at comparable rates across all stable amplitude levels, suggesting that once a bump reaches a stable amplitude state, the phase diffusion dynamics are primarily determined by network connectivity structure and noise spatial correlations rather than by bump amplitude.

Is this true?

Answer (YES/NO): NO